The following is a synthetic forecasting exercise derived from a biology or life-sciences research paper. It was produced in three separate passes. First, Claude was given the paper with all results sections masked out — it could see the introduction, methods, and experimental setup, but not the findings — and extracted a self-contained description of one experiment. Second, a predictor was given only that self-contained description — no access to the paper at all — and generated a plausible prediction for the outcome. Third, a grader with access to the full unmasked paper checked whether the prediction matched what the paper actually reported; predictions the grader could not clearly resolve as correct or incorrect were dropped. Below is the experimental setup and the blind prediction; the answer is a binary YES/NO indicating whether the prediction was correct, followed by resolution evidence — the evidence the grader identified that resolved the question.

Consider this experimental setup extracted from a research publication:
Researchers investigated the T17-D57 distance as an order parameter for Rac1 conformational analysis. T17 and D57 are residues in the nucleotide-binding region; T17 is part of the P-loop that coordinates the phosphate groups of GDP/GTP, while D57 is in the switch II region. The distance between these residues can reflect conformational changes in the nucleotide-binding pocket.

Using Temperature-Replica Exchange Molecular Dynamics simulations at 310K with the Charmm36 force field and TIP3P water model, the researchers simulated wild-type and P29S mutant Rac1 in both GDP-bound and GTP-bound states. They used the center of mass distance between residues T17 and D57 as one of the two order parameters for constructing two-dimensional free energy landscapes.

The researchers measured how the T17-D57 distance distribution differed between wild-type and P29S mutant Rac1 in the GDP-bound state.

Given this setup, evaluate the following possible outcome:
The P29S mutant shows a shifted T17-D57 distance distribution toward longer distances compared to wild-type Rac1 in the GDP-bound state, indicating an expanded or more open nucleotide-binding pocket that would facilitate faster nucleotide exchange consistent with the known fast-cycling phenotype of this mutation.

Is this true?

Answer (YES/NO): NO